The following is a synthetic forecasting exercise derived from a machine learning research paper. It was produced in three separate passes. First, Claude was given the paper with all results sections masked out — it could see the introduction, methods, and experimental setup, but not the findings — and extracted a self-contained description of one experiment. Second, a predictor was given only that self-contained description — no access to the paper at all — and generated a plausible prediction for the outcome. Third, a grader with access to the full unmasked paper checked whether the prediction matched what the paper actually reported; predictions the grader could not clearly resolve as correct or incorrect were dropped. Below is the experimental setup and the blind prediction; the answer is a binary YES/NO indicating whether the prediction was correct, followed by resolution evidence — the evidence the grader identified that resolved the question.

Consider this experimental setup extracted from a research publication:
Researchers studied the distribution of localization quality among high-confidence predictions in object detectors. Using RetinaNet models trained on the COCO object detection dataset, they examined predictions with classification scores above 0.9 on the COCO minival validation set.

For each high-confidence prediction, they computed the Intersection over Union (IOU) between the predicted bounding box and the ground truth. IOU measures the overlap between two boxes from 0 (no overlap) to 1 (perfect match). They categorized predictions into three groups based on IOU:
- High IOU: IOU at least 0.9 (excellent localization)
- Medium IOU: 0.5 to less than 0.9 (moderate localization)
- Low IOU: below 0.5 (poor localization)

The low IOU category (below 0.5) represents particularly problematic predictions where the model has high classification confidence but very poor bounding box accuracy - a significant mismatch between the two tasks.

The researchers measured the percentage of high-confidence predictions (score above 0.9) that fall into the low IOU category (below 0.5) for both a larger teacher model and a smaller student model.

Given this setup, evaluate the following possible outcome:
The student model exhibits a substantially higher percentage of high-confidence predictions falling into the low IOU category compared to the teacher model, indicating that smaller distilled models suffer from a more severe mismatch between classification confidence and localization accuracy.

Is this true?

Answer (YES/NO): NO